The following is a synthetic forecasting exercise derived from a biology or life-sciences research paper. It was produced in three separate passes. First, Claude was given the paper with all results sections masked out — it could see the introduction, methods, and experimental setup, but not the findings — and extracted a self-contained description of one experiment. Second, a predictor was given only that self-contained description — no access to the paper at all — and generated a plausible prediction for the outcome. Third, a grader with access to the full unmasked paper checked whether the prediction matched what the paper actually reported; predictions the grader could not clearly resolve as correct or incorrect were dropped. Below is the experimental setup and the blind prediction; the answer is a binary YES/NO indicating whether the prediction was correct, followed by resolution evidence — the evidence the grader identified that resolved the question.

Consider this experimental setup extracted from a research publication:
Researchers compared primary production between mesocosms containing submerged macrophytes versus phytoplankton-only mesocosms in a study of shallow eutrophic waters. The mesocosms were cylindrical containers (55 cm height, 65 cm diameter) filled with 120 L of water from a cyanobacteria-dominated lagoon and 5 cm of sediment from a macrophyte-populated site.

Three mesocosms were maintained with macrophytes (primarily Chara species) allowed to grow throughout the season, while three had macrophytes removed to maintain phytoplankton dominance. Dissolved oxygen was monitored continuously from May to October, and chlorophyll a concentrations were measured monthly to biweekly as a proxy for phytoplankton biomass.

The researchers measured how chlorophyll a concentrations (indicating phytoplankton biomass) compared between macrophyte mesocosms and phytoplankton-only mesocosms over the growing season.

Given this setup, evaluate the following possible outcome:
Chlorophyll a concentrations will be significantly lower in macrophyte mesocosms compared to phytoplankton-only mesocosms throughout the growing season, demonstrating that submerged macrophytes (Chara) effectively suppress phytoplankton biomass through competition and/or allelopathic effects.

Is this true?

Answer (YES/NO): NO